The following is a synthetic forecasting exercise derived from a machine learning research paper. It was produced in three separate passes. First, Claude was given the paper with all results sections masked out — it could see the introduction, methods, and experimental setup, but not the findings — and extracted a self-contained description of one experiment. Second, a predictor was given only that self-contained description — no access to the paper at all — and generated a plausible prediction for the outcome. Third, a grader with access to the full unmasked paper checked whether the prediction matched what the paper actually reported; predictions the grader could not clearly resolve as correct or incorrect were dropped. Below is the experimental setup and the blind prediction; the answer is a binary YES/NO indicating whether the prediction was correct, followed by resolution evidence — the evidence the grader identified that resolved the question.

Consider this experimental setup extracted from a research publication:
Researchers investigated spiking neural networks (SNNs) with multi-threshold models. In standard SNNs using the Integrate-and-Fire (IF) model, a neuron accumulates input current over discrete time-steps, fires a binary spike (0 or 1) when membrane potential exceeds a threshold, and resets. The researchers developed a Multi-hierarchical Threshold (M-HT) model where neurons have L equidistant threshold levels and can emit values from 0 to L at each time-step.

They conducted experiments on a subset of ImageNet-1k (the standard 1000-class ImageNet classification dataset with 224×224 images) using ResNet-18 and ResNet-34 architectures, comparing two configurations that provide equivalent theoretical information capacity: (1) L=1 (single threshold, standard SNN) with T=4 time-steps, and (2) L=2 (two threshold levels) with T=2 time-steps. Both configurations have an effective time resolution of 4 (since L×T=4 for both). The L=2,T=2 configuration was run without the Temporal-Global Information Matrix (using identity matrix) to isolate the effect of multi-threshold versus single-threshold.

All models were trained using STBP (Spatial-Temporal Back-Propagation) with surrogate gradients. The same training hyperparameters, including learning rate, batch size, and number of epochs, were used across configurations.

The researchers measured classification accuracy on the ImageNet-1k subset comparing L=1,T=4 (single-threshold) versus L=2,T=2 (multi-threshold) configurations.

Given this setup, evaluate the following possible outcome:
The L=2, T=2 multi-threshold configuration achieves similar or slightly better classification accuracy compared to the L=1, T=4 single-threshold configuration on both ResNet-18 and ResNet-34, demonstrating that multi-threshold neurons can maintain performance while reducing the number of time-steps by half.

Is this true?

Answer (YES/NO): NO